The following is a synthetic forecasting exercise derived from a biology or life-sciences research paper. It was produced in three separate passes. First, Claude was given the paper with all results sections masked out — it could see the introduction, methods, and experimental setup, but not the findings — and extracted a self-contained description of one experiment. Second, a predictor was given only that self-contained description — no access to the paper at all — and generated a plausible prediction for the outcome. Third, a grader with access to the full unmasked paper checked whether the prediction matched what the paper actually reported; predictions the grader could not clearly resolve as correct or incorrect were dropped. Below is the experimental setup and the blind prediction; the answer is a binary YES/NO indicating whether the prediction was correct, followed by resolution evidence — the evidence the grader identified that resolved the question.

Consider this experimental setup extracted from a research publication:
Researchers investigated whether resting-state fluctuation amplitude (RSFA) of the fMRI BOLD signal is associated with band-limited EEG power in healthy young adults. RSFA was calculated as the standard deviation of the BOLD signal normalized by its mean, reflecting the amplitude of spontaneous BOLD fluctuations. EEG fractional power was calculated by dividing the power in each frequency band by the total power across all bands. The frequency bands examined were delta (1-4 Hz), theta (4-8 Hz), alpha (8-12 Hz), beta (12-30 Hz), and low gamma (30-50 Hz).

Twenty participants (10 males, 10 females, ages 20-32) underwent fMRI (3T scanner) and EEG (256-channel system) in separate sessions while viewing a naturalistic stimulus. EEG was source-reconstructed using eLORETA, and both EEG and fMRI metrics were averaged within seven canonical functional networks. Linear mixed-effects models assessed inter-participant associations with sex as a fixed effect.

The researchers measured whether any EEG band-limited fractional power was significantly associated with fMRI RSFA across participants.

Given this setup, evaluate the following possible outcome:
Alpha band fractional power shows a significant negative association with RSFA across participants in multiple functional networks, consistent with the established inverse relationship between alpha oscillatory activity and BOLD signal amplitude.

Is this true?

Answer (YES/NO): NO